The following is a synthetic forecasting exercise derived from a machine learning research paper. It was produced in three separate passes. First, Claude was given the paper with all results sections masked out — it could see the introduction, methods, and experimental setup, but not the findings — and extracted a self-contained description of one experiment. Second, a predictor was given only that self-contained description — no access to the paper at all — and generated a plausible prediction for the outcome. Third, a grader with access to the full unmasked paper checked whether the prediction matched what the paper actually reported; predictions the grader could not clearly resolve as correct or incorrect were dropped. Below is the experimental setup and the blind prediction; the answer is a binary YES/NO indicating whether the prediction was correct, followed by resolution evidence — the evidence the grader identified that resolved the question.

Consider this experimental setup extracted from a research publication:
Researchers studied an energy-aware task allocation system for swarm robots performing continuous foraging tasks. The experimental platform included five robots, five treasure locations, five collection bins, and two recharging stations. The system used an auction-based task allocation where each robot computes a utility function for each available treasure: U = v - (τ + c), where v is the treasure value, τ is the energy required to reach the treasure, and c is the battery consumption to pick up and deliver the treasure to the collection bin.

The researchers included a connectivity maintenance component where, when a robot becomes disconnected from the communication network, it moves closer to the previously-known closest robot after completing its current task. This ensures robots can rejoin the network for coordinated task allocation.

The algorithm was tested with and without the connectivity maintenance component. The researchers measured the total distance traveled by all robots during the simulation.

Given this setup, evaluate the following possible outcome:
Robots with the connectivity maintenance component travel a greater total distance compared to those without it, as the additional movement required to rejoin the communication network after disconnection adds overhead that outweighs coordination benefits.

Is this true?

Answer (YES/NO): NO